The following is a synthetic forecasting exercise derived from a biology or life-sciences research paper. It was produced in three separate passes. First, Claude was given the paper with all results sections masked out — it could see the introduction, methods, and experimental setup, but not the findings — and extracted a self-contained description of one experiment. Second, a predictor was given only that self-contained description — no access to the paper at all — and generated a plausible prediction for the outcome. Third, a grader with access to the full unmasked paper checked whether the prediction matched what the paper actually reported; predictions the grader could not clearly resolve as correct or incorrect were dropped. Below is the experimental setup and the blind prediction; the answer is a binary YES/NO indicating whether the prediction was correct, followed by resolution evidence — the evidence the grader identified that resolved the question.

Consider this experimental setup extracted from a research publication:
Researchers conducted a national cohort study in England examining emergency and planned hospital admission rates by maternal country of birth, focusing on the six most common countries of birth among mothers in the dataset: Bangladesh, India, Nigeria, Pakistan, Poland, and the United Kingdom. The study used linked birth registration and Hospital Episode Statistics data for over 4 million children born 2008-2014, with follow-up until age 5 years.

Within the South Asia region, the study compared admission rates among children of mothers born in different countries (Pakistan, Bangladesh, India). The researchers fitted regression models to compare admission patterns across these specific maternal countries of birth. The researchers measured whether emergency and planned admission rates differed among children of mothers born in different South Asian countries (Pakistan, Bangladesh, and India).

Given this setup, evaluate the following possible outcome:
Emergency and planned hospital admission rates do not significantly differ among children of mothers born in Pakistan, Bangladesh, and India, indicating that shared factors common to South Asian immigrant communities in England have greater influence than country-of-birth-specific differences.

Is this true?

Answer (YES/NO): NO